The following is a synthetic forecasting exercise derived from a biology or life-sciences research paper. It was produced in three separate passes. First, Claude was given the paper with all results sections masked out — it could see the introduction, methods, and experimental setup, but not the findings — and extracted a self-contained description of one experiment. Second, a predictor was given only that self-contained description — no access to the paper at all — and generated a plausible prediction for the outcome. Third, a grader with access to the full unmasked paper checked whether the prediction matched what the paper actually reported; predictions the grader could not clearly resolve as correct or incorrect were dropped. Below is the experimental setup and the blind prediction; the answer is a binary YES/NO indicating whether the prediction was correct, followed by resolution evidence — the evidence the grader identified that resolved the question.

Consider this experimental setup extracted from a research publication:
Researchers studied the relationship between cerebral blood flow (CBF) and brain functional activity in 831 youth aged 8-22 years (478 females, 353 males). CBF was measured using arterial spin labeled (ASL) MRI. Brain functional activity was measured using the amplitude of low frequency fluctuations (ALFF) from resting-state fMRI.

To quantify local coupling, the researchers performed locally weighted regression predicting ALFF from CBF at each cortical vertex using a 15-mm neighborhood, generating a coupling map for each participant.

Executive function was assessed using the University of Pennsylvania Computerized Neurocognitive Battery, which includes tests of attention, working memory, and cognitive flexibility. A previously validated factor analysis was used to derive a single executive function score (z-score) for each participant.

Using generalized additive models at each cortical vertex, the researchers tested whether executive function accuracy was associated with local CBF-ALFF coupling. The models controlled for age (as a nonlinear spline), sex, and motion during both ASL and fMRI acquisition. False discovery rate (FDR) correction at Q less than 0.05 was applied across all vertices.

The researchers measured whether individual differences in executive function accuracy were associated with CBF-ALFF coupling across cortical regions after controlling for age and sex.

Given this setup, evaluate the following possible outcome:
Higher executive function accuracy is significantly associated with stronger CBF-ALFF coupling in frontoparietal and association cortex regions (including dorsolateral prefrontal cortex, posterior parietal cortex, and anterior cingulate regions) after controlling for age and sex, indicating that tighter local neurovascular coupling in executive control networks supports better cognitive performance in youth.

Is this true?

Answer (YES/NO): NO